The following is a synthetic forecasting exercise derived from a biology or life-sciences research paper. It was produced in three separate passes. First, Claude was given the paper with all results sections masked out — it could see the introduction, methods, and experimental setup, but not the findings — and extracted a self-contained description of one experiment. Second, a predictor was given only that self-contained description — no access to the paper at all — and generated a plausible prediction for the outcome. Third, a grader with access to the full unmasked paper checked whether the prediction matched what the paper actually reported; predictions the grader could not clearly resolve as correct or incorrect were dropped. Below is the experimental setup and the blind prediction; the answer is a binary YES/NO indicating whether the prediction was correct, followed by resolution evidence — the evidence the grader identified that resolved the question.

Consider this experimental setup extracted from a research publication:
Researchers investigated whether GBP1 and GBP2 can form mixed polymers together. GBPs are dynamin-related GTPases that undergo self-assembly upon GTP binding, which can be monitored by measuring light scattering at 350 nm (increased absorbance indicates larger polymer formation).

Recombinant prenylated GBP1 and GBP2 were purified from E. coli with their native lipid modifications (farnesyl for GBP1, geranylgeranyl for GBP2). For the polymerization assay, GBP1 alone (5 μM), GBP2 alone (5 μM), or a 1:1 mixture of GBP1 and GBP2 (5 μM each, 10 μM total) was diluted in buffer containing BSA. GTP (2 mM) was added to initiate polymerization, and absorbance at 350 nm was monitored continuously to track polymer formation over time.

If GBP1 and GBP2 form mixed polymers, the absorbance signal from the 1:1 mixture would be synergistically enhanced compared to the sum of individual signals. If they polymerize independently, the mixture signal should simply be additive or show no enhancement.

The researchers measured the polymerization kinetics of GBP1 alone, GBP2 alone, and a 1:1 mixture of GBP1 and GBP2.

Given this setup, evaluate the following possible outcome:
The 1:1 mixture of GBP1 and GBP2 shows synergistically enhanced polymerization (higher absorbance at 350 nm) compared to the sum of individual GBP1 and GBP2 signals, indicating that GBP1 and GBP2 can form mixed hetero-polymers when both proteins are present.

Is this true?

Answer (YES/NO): YES